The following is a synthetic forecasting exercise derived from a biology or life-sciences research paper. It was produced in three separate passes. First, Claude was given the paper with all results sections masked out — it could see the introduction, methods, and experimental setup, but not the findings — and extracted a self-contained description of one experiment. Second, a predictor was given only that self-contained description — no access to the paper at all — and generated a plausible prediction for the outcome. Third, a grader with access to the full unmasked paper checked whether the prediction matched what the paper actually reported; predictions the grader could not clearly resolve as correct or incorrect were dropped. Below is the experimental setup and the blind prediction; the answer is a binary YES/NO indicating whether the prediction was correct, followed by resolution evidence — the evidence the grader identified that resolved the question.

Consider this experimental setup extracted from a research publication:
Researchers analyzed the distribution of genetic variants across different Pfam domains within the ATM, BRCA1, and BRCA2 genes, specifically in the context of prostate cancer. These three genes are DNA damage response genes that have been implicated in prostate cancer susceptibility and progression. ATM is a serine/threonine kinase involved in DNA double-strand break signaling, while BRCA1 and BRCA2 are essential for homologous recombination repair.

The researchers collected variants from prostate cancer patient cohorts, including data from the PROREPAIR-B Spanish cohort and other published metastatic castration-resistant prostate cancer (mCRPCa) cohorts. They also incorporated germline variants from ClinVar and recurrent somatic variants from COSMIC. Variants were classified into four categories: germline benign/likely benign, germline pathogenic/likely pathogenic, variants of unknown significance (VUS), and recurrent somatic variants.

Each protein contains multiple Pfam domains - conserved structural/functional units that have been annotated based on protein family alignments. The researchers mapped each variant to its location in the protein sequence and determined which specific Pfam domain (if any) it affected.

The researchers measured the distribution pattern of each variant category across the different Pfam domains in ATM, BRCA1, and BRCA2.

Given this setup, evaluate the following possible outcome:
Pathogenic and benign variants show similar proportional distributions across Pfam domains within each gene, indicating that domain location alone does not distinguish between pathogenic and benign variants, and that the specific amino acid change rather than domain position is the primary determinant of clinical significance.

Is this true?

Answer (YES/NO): NO